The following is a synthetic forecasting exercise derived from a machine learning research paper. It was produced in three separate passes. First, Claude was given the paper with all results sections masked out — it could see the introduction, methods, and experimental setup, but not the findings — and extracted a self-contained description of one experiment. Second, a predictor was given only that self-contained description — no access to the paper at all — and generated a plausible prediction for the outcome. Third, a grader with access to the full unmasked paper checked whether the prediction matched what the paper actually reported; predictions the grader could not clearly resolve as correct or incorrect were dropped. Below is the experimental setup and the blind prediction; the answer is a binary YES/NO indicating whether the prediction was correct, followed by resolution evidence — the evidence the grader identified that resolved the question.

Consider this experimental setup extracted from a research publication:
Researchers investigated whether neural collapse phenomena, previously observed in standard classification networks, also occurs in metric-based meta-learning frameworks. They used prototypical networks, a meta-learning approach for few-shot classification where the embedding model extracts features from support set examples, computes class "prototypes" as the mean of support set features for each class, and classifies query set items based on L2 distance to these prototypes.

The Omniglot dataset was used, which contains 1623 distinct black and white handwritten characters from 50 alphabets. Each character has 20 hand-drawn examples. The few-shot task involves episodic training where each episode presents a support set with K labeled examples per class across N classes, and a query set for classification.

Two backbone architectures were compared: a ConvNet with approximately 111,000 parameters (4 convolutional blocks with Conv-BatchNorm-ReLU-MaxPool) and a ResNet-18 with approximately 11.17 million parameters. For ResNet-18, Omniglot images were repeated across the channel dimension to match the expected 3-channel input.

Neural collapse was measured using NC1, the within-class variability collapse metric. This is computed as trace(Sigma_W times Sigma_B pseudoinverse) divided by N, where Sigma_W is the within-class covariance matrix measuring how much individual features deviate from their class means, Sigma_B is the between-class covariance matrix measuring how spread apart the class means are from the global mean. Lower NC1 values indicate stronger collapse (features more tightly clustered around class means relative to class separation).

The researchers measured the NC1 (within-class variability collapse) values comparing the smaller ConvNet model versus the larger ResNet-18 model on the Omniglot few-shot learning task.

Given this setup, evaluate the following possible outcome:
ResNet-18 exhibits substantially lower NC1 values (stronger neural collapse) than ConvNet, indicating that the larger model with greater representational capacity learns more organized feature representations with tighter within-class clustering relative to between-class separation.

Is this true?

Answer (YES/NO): YES